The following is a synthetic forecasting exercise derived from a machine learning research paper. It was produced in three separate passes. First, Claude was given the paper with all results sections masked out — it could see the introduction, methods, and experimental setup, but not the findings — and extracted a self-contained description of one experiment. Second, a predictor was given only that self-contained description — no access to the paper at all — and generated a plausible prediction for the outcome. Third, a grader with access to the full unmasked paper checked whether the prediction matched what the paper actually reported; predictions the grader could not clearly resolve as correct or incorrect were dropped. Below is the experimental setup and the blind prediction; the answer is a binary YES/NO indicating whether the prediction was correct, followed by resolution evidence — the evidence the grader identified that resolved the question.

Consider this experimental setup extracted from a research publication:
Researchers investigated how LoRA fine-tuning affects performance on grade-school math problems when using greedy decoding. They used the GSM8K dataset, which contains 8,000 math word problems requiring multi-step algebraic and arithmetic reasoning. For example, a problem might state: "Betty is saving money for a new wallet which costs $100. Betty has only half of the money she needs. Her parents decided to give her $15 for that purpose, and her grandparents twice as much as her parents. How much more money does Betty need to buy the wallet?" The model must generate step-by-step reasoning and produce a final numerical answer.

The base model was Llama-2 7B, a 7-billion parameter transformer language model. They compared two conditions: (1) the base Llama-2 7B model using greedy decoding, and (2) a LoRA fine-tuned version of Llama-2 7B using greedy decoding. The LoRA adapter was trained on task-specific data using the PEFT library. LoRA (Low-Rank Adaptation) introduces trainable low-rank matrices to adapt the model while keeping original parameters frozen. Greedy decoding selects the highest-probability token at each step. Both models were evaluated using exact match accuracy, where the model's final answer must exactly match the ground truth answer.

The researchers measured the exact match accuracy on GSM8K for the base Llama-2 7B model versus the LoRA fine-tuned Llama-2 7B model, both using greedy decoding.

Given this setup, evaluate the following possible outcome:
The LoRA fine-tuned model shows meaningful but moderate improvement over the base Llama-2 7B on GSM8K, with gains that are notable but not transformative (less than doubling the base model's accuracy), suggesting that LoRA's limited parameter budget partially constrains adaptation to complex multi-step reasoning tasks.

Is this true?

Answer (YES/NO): YES